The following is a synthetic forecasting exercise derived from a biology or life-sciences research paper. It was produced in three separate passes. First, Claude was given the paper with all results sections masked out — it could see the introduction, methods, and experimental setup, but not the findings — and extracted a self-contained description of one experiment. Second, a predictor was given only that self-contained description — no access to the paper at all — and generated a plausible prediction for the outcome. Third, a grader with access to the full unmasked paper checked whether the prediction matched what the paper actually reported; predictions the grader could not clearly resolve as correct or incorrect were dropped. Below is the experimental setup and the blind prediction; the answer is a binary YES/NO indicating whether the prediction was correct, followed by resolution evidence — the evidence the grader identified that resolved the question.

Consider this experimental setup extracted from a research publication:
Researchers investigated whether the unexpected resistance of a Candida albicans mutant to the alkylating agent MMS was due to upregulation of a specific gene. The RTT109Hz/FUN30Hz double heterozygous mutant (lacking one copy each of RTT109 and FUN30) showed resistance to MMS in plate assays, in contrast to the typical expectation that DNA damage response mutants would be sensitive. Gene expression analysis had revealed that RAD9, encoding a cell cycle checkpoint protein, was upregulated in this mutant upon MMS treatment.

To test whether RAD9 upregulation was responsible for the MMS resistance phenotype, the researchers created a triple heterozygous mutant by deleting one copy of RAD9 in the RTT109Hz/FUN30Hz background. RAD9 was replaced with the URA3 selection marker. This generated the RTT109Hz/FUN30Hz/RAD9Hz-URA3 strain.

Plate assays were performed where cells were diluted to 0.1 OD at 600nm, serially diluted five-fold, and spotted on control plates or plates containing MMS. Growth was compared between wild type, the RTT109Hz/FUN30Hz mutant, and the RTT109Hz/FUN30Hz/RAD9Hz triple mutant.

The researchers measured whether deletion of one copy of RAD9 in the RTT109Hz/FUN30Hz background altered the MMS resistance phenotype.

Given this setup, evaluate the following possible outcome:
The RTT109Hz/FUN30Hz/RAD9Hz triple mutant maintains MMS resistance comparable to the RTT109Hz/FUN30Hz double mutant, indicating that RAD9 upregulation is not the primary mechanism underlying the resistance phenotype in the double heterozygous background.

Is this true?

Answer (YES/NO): NO